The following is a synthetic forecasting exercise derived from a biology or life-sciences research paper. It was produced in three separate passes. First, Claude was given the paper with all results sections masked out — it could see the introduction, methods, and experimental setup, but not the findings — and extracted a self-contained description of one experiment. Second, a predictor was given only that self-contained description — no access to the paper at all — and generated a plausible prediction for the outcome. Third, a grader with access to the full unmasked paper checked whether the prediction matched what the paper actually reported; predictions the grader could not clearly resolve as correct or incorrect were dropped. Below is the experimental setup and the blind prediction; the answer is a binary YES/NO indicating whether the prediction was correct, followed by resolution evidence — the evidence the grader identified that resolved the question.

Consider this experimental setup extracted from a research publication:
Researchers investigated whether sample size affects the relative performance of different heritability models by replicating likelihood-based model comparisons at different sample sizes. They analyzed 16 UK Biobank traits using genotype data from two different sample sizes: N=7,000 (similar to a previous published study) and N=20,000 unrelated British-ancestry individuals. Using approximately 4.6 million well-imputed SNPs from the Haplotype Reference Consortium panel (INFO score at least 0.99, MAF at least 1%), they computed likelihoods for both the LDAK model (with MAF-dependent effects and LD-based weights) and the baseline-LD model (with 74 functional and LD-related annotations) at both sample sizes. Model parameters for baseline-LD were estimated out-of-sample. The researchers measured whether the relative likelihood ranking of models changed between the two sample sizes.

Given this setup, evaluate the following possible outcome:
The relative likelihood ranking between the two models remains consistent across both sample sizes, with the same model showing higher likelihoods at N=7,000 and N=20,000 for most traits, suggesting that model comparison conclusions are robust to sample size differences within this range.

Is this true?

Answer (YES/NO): YES